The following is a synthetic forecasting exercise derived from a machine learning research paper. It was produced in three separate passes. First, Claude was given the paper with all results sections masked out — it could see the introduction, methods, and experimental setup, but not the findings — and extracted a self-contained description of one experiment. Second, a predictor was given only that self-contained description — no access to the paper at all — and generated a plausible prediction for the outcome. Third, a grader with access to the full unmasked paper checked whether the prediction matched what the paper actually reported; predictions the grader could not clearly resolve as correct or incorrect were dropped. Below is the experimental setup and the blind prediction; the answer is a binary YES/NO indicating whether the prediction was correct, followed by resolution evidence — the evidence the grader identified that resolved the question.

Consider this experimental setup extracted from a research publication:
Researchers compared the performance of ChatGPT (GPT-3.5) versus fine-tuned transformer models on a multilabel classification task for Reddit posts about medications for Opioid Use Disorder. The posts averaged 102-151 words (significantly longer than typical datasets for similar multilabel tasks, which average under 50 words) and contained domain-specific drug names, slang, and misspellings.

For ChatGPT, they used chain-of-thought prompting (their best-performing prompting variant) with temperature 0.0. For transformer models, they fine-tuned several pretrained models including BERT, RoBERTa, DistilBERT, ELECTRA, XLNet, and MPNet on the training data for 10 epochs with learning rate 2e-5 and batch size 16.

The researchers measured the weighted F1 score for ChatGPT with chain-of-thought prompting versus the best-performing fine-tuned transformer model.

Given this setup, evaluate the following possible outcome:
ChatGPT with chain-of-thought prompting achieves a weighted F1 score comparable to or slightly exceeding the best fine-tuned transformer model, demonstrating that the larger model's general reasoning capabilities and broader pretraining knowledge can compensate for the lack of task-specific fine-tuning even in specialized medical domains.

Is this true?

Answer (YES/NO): NO